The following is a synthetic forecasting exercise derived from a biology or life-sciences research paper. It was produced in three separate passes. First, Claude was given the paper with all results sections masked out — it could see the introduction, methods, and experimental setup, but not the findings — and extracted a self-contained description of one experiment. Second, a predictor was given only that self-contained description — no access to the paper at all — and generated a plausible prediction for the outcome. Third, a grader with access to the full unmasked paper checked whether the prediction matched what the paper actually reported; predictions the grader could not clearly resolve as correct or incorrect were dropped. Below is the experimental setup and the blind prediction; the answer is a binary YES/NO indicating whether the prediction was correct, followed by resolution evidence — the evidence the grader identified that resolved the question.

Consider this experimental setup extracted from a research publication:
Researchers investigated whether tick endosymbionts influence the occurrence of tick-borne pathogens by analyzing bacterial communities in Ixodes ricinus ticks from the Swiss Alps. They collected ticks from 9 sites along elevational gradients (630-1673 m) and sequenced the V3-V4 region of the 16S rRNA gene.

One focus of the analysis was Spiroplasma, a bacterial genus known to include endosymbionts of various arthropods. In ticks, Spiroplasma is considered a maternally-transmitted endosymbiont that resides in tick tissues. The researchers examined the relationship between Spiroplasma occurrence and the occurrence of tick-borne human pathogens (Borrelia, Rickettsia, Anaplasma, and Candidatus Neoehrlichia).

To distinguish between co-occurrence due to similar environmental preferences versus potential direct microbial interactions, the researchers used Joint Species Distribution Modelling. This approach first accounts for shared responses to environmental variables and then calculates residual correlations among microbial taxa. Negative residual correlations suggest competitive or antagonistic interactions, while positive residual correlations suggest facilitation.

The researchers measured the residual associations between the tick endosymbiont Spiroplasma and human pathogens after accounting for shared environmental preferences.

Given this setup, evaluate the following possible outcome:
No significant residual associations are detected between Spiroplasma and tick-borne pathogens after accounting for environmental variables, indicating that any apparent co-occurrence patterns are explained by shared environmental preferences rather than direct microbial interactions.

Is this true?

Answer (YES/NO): NO